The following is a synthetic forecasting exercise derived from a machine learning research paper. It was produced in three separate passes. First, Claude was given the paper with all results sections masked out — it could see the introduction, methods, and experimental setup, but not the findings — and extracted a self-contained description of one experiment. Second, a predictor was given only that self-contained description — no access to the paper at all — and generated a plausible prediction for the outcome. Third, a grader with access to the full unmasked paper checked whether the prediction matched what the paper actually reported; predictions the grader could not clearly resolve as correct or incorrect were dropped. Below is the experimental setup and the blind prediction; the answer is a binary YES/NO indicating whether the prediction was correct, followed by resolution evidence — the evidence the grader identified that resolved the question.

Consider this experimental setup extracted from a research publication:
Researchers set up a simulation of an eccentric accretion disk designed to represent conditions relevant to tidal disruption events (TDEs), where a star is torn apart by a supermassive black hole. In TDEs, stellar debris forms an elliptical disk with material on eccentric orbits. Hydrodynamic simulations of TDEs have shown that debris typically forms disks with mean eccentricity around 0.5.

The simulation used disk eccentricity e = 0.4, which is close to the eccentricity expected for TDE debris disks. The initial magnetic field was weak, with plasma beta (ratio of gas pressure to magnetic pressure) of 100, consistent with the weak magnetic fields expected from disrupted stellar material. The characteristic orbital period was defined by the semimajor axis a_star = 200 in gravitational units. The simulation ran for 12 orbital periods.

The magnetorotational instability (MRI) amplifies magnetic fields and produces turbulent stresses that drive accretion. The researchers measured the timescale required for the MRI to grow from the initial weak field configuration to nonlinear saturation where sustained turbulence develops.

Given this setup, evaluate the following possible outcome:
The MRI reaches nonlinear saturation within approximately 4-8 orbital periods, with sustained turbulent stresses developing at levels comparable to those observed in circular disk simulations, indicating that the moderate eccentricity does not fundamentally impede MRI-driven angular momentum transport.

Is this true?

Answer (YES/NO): YES